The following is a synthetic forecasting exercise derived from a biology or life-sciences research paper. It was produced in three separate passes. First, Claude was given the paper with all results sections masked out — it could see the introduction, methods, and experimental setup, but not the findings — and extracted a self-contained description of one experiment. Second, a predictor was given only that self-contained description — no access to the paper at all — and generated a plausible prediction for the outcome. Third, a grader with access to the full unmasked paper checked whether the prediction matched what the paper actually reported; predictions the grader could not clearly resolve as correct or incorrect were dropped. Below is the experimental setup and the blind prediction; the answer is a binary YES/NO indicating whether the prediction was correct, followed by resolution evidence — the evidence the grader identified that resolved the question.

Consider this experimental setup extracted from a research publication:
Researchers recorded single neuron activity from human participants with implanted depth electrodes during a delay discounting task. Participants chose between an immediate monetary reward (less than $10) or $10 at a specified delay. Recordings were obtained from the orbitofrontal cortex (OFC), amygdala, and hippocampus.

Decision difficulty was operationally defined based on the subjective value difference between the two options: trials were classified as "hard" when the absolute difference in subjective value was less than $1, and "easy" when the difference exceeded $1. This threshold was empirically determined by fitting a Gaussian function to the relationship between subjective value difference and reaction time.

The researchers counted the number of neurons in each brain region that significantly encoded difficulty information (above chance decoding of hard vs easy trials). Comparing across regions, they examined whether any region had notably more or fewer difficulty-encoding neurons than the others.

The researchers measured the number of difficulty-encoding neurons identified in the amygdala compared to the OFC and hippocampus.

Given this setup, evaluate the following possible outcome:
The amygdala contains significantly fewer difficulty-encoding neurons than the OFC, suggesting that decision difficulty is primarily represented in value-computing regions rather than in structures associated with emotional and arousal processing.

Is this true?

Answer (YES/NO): NO